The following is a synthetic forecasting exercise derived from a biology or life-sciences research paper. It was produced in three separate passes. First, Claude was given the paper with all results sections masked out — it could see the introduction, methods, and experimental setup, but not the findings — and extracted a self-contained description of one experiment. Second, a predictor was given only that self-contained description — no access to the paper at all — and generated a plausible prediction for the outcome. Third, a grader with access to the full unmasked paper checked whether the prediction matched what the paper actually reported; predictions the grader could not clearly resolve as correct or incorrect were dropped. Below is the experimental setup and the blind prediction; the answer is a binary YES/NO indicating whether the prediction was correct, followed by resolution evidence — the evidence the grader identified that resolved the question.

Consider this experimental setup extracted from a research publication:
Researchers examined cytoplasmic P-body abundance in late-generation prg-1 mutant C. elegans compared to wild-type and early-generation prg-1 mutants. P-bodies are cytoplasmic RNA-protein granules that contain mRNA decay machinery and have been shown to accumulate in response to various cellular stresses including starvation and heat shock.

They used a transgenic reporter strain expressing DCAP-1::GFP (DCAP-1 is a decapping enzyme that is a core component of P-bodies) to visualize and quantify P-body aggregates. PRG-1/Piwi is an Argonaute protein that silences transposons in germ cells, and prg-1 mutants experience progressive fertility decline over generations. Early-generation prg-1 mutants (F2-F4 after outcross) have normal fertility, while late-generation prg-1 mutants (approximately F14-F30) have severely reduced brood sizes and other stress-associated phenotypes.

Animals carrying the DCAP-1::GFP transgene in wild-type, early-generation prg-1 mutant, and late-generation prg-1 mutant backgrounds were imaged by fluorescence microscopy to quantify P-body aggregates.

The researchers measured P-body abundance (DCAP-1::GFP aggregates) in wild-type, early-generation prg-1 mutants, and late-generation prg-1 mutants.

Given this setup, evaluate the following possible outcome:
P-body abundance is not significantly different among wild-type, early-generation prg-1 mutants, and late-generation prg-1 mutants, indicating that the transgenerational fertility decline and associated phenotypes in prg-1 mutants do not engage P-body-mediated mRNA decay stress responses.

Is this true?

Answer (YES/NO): NO